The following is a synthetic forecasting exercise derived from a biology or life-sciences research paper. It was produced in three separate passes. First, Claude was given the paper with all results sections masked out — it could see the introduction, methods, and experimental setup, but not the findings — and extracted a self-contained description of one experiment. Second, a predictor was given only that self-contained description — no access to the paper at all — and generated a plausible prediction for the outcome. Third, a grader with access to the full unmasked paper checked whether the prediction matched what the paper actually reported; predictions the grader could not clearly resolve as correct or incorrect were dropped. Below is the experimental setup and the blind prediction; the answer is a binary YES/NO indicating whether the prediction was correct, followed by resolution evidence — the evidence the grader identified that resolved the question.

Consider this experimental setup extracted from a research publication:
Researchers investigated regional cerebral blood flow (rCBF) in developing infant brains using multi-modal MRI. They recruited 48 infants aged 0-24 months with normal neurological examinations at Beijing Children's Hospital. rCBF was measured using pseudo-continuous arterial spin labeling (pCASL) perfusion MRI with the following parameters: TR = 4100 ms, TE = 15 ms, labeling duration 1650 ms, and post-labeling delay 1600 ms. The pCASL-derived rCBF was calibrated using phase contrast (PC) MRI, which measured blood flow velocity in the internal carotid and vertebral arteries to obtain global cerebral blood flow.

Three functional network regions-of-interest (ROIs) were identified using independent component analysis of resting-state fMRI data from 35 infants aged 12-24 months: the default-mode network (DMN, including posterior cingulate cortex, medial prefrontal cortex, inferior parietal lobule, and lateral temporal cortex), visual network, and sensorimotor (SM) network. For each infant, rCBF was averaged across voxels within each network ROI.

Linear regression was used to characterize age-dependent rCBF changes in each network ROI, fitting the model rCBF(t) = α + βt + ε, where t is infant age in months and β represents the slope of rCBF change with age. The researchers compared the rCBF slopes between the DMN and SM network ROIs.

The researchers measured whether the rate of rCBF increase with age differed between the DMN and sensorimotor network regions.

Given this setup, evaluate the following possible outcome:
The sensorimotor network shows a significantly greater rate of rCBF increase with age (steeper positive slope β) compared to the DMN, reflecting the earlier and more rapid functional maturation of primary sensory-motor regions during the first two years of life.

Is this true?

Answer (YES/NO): NO